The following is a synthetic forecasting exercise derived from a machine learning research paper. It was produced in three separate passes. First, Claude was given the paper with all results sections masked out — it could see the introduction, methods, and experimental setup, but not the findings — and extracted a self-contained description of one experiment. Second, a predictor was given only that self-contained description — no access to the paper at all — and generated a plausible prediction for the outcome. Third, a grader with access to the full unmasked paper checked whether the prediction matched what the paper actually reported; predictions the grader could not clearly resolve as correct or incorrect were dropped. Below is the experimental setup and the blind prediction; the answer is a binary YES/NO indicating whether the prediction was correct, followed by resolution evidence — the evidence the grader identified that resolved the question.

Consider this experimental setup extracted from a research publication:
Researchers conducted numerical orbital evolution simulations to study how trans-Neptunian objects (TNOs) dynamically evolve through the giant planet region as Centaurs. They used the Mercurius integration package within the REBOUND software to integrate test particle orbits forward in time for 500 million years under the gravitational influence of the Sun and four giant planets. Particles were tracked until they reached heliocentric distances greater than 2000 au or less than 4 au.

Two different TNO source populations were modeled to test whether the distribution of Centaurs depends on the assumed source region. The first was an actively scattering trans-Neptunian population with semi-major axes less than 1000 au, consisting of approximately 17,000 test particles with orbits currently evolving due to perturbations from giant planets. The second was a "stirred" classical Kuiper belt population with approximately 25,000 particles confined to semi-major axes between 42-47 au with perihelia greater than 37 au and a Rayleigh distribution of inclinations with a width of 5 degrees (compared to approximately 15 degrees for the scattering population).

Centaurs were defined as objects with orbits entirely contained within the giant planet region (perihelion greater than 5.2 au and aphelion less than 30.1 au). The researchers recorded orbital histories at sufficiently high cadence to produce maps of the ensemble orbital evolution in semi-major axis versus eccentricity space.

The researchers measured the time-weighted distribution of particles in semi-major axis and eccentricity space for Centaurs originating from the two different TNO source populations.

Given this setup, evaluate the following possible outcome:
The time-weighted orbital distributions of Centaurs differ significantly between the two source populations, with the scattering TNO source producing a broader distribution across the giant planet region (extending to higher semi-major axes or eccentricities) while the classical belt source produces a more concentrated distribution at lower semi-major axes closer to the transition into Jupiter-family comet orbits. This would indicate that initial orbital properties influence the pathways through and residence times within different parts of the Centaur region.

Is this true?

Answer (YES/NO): NO